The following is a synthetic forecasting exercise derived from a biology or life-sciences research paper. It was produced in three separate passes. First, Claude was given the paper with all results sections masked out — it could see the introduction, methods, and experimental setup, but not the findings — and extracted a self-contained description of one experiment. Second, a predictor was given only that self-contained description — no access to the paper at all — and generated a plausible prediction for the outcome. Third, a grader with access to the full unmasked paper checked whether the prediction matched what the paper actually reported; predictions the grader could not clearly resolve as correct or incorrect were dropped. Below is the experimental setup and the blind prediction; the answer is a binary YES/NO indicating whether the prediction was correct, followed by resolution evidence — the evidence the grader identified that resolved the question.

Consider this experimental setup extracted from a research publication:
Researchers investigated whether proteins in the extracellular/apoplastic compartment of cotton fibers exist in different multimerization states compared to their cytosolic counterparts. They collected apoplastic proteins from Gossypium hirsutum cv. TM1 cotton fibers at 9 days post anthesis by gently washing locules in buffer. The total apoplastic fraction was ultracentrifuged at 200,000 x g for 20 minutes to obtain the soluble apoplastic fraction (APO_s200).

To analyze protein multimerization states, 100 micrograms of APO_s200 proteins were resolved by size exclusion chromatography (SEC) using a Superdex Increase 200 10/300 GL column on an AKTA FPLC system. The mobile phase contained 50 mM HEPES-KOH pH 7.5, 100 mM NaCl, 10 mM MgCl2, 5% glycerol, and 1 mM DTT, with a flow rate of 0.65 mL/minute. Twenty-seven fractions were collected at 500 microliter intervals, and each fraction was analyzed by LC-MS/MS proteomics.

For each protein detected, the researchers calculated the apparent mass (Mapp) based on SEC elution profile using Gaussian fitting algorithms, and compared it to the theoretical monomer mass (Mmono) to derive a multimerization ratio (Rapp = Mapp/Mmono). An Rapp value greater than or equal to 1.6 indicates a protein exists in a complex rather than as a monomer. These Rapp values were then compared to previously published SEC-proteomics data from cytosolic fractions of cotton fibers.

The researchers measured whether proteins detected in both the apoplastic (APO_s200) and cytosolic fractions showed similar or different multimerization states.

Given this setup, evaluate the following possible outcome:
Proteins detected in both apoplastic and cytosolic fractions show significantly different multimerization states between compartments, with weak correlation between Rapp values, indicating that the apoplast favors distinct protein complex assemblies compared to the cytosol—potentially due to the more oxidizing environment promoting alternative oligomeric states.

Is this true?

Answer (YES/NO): NO